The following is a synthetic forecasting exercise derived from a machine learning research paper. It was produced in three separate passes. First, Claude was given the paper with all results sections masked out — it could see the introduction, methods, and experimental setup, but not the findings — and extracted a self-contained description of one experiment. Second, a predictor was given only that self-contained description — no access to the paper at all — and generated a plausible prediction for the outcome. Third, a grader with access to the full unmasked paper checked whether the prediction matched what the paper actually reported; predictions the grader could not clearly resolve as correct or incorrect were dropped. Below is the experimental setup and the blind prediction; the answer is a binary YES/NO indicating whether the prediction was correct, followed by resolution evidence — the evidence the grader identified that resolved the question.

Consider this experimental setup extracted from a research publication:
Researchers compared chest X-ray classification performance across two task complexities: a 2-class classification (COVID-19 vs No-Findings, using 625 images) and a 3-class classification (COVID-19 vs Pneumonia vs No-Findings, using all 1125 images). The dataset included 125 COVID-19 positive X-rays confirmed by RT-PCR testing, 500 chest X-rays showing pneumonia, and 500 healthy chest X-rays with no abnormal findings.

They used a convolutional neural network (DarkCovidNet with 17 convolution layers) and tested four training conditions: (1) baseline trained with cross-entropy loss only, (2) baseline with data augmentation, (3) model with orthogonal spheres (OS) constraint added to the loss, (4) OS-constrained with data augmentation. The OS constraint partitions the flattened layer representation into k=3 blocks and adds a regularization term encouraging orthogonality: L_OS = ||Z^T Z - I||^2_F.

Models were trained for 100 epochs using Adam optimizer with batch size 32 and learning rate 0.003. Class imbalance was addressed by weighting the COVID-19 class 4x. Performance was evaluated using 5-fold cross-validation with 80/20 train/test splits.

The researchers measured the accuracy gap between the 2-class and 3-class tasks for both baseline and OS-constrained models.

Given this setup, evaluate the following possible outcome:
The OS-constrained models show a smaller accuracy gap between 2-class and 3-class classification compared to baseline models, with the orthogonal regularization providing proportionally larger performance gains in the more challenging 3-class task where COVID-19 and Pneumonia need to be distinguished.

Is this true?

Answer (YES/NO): NO